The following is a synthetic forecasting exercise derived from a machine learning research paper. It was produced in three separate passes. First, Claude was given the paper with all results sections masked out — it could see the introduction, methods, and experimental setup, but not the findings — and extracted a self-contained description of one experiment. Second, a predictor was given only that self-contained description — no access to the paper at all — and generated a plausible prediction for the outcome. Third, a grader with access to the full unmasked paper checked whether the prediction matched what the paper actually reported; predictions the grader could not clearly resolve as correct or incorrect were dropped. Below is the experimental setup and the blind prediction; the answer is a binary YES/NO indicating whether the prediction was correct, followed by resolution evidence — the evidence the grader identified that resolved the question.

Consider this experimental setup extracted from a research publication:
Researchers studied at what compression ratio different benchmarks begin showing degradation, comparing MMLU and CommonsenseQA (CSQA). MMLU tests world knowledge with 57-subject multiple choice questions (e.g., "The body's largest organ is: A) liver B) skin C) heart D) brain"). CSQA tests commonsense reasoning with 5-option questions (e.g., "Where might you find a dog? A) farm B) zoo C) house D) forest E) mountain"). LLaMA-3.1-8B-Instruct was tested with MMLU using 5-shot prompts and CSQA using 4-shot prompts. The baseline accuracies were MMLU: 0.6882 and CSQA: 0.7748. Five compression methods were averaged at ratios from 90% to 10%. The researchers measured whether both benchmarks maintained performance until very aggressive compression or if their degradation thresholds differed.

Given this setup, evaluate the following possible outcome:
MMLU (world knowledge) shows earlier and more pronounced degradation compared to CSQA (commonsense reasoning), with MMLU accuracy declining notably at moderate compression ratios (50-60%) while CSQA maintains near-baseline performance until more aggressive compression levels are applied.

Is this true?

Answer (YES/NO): NO